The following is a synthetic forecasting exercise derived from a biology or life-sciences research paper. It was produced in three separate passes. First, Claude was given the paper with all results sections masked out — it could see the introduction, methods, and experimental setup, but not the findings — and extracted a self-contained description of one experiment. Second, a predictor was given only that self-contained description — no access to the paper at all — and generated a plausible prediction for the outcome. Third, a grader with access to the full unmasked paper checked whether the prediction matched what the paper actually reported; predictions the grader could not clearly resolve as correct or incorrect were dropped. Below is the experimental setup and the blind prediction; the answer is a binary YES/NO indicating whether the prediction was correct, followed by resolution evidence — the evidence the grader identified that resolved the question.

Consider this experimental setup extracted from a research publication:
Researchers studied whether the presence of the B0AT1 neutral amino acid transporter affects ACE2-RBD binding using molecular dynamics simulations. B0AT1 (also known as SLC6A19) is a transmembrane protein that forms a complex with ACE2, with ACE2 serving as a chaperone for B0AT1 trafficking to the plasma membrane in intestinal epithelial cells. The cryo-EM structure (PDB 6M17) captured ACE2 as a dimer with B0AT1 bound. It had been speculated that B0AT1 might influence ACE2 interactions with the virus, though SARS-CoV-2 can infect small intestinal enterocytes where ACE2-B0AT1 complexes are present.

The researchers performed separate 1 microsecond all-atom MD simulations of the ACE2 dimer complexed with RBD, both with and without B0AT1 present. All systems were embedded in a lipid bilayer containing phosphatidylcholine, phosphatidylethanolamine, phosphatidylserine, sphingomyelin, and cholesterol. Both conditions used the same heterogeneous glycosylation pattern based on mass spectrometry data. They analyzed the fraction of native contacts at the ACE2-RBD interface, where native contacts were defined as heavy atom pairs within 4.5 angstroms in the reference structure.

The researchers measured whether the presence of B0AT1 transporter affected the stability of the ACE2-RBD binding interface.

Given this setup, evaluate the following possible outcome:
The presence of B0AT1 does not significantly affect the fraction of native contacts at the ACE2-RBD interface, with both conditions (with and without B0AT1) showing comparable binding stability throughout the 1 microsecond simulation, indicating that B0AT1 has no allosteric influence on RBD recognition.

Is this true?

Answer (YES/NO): YES